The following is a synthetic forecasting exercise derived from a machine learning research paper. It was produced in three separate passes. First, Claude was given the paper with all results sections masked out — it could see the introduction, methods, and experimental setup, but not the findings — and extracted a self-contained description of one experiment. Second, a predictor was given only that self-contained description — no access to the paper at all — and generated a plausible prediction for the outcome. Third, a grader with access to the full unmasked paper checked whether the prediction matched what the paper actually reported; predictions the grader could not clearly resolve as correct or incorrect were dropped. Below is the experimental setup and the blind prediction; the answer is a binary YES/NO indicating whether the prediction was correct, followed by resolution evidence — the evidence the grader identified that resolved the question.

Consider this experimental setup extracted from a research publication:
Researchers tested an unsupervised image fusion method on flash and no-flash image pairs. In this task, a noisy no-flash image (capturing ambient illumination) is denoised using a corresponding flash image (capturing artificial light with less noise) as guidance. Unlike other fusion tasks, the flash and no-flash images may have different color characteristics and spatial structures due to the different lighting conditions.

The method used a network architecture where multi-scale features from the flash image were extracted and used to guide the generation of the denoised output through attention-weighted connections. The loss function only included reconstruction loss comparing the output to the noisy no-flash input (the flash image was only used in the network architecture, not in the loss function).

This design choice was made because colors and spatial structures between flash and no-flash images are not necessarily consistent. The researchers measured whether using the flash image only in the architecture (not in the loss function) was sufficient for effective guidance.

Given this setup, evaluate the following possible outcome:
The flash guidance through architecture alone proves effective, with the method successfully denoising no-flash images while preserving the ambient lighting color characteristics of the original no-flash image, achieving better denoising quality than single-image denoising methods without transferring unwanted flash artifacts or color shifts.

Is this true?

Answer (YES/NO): NO